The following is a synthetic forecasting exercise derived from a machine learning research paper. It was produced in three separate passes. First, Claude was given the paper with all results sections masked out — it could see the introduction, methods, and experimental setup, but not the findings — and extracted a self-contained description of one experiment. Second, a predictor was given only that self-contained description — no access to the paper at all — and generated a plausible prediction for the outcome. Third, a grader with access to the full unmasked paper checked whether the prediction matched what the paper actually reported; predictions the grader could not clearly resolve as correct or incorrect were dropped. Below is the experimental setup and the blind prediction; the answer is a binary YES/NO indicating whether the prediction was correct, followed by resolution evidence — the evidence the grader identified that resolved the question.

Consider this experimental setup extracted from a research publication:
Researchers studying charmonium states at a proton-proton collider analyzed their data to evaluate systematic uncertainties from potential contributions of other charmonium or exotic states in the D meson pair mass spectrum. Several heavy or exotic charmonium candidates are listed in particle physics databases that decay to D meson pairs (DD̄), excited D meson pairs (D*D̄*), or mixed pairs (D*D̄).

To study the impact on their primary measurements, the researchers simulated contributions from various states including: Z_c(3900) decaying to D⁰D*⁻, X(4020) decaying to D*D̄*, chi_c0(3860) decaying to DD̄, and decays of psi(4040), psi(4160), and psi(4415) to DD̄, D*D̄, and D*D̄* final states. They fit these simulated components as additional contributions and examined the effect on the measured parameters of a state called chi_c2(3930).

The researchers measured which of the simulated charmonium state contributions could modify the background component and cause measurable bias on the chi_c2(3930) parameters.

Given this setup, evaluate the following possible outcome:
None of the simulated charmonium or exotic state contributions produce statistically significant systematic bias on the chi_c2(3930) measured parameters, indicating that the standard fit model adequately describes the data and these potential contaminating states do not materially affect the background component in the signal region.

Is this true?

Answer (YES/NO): NO